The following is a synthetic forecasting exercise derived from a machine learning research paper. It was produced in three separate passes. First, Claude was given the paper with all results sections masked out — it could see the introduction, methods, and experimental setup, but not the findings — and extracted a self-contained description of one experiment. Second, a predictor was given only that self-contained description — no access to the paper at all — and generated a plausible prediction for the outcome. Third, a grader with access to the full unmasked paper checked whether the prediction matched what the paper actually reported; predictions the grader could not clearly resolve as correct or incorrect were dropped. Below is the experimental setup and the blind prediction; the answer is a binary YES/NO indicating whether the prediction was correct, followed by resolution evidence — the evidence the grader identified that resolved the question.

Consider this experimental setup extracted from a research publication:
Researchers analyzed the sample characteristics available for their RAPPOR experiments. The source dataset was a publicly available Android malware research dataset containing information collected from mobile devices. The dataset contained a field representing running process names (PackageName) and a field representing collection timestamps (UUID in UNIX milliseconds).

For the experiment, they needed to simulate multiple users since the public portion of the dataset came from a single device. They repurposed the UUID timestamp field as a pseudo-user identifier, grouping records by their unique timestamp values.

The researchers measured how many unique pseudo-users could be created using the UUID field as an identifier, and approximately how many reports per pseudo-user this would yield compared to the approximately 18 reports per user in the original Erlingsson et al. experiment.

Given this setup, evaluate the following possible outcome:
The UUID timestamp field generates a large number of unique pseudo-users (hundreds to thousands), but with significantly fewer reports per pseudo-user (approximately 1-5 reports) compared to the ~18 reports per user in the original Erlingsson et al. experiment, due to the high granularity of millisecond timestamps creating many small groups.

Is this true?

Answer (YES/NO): NO